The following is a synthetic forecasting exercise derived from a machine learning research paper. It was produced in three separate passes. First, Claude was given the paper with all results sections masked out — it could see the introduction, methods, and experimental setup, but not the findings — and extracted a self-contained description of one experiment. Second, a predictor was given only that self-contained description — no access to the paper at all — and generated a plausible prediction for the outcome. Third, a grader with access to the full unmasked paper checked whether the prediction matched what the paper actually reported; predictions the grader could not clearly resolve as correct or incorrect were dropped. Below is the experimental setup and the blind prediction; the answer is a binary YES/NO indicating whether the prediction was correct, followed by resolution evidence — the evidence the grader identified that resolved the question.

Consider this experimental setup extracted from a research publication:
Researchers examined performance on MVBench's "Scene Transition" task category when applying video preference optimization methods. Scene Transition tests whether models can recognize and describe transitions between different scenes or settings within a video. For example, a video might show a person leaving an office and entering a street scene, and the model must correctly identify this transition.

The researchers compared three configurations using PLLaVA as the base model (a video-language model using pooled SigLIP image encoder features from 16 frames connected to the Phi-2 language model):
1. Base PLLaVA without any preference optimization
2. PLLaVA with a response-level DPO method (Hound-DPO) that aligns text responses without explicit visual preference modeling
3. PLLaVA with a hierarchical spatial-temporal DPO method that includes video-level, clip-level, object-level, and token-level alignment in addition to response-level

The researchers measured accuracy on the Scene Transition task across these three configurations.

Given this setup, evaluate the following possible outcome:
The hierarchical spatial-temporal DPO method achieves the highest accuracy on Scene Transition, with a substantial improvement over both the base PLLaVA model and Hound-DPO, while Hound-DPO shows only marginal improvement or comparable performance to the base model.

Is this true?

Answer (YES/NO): NO